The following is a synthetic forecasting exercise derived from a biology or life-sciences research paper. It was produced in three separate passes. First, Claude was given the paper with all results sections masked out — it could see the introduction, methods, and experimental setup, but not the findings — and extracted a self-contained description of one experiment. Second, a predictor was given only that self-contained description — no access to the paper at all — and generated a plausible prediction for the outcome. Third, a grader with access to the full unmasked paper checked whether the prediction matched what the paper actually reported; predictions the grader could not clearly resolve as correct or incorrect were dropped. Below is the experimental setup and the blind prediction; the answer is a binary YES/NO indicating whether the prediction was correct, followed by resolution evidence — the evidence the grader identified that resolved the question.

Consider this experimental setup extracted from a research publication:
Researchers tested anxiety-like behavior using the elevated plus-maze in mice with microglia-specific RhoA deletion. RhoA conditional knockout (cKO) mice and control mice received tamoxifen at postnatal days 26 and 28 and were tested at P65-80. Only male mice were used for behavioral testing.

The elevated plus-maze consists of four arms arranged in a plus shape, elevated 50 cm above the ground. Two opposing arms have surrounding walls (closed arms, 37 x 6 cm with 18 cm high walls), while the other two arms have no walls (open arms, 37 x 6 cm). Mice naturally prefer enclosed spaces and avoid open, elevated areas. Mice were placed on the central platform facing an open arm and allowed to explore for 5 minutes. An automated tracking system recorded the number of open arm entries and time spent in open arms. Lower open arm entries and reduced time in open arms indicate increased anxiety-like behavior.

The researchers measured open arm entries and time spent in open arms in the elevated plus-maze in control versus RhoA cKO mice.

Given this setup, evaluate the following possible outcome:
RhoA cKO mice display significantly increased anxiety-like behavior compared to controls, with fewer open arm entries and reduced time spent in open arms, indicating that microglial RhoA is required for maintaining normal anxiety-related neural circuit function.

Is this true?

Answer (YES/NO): NO